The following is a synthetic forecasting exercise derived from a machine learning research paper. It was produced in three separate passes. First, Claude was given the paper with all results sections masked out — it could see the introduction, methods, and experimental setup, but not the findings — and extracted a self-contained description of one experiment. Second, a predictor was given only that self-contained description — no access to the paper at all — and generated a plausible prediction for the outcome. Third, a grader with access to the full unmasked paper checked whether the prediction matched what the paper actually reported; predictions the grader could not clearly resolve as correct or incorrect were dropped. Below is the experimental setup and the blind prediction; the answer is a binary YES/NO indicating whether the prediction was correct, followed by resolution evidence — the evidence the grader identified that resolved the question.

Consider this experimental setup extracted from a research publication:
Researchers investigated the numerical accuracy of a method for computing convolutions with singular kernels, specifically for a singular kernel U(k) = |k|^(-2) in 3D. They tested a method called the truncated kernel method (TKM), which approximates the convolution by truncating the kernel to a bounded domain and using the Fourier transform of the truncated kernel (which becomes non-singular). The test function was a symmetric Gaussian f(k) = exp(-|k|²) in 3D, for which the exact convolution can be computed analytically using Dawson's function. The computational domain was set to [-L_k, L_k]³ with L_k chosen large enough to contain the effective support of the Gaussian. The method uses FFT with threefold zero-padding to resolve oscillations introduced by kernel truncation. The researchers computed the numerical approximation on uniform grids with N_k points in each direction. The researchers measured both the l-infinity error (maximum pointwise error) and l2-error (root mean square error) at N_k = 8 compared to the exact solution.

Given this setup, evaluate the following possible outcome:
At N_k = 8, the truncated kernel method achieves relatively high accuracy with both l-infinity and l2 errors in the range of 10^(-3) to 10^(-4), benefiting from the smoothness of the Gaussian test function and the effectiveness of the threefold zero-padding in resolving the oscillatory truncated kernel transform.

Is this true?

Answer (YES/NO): NO